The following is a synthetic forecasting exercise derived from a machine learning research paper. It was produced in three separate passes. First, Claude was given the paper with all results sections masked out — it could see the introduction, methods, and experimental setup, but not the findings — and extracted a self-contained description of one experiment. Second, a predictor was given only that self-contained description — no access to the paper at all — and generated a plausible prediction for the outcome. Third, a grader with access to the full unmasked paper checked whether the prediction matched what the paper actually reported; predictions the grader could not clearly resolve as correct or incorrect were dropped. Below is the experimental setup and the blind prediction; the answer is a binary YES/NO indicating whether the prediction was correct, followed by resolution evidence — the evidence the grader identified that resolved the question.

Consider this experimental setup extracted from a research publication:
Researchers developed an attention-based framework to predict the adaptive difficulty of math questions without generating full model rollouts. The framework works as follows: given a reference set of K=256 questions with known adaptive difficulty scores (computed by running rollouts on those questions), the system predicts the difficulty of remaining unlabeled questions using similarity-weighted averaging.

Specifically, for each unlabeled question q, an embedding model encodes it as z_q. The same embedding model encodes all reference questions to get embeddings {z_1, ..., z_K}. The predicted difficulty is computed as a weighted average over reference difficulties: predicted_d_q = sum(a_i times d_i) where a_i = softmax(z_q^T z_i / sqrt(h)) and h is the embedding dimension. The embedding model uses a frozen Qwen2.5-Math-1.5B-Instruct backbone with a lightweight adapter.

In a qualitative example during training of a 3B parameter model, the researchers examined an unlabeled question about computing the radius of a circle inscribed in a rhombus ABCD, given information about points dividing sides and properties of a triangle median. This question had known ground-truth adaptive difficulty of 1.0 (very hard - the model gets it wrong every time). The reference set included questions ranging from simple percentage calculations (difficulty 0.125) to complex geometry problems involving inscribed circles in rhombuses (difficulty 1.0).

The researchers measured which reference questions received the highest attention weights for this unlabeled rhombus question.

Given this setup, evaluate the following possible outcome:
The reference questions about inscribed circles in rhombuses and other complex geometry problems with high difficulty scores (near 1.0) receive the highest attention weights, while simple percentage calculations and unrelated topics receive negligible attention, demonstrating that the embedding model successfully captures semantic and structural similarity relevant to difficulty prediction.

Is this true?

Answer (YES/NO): YES